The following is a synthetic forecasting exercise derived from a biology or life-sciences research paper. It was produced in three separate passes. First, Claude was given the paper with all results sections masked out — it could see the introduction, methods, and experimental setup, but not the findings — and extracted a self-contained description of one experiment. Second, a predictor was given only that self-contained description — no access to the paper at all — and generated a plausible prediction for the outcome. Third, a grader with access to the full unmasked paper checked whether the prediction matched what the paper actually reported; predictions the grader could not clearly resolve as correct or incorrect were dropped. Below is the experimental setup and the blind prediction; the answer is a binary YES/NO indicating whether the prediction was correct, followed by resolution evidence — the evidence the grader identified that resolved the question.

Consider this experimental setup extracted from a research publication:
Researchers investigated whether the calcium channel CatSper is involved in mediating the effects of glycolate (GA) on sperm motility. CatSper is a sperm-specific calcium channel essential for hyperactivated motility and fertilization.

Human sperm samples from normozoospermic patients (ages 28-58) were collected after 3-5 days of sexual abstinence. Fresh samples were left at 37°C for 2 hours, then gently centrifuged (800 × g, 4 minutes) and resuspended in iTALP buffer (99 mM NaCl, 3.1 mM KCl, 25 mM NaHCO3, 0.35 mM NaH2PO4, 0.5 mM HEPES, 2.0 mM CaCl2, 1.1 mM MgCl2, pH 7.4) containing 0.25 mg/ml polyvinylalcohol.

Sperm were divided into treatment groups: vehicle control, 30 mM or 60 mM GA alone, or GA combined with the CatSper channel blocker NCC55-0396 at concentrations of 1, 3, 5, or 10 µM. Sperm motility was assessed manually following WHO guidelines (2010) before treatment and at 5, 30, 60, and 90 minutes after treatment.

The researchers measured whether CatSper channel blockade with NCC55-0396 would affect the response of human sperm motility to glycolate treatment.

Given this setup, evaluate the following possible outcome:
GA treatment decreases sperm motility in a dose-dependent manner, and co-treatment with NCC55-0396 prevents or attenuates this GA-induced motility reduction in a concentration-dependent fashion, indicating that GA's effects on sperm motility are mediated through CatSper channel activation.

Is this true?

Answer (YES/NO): NO